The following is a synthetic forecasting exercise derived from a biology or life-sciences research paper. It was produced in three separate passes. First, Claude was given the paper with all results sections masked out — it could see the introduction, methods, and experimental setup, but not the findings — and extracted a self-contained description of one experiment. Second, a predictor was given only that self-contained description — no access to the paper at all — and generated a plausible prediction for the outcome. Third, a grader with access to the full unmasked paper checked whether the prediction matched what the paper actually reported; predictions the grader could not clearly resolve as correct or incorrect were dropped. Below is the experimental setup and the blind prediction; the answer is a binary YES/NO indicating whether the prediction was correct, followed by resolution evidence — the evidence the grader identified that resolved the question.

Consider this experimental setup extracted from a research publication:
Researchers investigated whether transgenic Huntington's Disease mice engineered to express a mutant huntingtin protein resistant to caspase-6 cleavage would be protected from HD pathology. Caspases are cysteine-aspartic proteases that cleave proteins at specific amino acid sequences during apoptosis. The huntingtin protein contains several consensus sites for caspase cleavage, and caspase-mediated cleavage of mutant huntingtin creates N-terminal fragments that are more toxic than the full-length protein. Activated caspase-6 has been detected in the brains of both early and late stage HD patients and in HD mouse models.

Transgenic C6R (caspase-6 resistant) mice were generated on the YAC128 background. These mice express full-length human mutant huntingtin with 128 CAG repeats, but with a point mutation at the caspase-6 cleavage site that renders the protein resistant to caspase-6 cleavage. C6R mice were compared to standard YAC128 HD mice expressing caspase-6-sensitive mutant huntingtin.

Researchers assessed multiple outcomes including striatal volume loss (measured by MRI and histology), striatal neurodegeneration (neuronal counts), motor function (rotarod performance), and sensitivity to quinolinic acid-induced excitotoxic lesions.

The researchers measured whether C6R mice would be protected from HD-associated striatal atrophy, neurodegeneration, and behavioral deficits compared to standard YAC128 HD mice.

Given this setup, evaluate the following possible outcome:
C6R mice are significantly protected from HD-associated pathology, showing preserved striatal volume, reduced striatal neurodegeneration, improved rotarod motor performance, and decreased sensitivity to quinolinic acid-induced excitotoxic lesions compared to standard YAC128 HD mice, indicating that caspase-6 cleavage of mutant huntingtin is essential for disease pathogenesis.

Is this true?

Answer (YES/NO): YES